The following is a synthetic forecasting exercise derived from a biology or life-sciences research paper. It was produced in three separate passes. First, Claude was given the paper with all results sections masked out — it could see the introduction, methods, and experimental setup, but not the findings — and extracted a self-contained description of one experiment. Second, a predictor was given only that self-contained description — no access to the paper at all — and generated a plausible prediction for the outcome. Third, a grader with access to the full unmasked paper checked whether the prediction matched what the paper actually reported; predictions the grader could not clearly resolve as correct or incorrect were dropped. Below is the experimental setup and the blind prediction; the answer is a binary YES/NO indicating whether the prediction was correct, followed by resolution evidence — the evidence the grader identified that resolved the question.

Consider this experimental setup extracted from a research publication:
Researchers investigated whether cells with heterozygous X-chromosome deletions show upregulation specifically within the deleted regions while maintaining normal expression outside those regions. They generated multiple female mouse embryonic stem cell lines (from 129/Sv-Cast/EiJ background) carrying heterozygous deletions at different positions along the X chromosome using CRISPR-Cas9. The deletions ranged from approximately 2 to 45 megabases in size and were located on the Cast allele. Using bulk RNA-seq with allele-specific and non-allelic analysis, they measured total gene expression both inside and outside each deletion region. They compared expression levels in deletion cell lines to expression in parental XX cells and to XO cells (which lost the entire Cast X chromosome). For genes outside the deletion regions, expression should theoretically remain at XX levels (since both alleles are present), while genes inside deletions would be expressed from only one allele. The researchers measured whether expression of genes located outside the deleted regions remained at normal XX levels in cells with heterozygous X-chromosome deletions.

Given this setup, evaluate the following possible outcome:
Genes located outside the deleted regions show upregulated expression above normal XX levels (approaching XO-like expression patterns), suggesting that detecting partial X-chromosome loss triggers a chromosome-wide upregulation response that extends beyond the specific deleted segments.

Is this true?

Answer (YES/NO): NO